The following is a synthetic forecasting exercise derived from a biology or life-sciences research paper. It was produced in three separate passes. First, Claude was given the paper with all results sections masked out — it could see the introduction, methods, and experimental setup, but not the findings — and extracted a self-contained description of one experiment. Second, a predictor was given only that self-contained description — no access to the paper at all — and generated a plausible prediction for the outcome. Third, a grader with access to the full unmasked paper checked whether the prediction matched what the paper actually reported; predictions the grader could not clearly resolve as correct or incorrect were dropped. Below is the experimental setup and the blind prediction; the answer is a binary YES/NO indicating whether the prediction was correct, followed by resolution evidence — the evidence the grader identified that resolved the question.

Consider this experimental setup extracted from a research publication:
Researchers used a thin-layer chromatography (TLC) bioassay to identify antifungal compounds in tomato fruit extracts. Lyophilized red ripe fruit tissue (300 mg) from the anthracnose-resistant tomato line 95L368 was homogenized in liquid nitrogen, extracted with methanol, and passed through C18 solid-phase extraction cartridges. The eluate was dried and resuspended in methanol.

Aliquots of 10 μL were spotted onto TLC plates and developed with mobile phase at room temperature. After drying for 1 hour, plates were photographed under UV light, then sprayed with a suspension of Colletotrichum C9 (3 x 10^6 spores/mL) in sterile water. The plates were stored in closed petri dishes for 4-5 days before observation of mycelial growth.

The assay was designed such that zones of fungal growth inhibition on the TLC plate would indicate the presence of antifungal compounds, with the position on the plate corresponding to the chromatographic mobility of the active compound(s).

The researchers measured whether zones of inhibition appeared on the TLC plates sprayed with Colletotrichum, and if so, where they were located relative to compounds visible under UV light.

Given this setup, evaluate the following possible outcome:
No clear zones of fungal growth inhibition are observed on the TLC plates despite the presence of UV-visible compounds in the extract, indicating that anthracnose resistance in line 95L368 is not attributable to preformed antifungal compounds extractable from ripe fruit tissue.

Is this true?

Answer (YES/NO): NO